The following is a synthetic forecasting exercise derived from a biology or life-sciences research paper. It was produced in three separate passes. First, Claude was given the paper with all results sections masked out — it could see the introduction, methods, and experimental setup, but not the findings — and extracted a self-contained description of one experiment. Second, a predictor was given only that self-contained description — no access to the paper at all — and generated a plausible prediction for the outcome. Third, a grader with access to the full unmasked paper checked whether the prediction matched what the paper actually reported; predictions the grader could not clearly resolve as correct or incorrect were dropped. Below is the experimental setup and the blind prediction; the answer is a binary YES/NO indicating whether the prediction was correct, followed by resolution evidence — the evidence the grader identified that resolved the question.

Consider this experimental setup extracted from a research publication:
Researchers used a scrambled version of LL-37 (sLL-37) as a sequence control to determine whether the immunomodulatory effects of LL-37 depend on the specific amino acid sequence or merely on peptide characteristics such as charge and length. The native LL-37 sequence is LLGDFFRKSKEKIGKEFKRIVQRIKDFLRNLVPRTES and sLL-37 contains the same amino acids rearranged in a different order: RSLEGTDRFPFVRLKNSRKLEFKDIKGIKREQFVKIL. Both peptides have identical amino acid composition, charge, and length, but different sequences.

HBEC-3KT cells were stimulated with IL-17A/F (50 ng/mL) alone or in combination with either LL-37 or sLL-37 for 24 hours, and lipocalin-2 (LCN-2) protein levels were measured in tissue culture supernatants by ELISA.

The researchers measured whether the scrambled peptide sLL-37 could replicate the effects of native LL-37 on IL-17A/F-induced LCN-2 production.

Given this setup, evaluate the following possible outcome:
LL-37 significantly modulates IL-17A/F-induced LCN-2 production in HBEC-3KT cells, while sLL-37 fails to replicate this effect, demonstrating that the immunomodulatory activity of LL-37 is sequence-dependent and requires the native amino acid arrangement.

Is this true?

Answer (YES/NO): YES